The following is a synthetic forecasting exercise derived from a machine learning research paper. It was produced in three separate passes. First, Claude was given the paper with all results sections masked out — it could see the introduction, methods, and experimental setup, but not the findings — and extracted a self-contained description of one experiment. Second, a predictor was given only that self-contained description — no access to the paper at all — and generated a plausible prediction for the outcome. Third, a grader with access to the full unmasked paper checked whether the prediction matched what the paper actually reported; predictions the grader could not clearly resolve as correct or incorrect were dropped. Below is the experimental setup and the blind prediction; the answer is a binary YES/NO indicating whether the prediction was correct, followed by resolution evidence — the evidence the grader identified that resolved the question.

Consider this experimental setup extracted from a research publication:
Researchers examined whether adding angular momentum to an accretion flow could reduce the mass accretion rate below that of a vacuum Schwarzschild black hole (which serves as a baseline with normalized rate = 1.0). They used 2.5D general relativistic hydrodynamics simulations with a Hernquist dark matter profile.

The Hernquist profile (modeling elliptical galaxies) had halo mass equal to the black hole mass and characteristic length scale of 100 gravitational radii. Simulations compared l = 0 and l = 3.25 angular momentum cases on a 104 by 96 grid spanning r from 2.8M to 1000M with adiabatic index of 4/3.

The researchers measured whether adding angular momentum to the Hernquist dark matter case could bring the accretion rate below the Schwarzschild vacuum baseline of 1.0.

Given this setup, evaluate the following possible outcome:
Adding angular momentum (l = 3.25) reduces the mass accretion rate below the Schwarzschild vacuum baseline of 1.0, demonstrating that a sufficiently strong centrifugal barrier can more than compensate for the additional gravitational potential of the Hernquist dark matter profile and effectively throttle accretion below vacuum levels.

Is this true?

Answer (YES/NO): YES